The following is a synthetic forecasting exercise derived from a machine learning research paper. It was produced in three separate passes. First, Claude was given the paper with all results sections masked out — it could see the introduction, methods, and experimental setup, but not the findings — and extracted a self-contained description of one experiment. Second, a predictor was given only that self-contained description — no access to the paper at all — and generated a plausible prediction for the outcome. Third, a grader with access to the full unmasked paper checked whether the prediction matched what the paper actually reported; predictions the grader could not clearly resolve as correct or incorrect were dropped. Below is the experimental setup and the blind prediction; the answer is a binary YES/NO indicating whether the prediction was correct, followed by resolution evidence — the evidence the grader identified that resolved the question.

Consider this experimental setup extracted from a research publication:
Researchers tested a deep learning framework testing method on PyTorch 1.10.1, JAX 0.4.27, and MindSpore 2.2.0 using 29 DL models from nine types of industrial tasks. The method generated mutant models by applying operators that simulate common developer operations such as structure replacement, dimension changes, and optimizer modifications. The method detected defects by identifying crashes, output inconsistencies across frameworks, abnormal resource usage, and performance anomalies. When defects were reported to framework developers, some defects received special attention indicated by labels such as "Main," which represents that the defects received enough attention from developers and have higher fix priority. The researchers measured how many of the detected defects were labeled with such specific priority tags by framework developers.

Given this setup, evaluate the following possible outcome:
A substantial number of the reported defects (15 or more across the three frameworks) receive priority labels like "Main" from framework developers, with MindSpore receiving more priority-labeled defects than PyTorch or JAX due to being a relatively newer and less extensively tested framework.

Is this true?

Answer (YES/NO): NO